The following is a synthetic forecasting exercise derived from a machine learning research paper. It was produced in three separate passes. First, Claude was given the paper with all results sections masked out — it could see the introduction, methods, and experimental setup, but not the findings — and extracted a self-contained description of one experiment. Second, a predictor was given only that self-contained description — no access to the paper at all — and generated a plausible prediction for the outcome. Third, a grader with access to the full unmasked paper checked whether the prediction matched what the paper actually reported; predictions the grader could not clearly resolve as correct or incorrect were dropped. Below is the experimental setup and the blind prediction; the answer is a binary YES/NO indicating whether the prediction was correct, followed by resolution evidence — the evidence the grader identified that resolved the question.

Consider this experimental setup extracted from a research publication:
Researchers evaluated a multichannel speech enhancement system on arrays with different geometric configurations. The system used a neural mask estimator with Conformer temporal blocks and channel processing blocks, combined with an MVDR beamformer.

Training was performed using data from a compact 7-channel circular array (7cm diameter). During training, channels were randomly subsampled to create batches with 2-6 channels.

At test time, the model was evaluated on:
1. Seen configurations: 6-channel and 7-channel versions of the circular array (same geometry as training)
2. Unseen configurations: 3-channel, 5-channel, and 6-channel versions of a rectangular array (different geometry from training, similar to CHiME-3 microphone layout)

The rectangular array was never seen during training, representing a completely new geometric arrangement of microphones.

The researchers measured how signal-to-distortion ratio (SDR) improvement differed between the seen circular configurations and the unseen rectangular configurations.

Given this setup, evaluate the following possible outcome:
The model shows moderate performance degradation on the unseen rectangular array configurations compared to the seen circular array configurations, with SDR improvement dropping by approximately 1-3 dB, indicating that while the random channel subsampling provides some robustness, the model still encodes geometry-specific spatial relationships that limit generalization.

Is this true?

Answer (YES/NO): NO